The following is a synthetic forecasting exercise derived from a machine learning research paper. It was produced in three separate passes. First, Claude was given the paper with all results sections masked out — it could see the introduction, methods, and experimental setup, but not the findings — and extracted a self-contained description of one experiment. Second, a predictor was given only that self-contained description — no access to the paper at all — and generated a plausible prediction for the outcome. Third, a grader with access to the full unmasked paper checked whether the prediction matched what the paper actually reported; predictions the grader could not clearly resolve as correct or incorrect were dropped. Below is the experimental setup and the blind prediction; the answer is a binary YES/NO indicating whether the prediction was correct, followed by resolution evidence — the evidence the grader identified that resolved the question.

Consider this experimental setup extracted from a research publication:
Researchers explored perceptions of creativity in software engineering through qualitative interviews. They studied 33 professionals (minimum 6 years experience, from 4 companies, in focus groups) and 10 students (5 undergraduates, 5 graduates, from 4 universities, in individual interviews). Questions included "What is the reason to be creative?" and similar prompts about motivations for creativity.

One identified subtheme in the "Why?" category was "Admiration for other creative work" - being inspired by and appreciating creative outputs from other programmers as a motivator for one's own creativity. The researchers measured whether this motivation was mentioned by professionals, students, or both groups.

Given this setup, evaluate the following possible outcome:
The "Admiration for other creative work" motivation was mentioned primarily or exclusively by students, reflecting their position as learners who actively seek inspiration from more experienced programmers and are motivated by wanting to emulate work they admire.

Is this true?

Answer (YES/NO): NO